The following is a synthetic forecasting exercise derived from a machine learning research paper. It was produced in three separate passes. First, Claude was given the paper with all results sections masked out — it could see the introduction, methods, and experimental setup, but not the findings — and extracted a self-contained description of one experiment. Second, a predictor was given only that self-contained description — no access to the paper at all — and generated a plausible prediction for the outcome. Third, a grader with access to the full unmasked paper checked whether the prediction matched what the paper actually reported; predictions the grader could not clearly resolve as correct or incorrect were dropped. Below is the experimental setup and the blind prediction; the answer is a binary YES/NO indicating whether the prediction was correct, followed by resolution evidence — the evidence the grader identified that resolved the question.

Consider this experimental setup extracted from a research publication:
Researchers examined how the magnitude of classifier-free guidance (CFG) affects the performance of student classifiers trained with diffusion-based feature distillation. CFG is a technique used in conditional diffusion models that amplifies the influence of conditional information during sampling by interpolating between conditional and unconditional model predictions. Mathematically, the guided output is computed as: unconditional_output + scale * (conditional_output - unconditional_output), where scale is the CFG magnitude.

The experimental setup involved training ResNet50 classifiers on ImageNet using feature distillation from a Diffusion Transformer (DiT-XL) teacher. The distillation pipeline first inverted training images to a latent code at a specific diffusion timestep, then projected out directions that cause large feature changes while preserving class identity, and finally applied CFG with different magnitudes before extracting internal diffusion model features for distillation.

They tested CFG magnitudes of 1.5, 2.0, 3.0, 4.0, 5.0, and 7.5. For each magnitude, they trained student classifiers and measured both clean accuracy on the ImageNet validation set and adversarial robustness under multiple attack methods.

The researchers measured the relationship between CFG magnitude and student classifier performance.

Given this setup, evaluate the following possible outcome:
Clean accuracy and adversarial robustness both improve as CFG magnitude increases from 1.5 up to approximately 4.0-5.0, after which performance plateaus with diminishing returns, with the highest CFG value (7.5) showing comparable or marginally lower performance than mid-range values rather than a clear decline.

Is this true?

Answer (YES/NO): NO